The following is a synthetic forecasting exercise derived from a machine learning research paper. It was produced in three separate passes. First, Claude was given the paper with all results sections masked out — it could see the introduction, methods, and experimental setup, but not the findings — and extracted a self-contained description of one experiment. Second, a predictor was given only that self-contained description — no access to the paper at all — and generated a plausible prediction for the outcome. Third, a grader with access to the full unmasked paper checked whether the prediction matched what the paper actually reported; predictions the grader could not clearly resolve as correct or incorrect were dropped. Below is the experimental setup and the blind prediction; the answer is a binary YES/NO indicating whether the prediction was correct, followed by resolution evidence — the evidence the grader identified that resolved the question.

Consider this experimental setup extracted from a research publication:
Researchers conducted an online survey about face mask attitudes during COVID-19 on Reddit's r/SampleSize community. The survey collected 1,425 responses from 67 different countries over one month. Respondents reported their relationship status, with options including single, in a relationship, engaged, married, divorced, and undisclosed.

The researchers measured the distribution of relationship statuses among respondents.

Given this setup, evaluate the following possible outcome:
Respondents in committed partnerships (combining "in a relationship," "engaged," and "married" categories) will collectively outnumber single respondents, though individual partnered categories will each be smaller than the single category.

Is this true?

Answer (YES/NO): NO